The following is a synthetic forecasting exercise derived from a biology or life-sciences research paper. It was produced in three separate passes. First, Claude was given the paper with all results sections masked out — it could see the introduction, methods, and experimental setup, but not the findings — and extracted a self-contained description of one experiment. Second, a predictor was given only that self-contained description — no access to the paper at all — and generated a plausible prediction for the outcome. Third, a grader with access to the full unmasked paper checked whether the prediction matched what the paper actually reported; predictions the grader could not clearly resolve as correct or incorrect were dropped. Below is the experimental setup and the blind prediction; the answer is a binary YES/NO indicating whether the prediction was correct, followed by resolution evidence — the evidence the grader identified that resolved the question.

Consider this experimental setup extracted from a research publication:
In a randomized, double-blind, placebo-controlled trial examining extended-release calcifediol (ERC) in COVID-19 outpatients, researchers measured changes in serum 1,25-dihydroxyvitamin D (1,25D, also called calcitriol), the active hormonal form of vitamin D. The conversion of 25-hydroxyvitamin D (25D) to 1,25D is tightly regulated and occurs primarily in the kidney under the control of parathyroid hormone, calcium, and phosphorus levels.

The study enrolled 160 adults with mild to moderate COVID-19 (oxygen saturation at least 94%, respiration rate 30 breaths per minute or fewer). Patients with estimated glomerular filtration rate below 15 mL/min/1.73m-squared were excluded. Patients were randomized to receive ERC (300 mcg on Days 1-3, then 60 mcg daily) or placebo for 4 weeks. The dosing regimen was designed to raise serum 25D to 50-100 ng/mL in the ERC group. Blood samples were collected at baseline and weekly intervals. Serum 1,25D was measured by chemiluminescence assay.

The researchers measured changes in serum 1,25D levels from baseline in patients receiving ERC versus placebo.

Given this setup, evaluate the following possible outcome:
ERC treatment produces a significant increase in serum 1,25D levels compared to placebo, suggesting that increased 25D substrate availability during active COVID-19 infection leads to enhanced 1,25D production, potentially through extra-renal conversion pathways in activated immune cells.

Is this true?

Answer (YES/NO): NO